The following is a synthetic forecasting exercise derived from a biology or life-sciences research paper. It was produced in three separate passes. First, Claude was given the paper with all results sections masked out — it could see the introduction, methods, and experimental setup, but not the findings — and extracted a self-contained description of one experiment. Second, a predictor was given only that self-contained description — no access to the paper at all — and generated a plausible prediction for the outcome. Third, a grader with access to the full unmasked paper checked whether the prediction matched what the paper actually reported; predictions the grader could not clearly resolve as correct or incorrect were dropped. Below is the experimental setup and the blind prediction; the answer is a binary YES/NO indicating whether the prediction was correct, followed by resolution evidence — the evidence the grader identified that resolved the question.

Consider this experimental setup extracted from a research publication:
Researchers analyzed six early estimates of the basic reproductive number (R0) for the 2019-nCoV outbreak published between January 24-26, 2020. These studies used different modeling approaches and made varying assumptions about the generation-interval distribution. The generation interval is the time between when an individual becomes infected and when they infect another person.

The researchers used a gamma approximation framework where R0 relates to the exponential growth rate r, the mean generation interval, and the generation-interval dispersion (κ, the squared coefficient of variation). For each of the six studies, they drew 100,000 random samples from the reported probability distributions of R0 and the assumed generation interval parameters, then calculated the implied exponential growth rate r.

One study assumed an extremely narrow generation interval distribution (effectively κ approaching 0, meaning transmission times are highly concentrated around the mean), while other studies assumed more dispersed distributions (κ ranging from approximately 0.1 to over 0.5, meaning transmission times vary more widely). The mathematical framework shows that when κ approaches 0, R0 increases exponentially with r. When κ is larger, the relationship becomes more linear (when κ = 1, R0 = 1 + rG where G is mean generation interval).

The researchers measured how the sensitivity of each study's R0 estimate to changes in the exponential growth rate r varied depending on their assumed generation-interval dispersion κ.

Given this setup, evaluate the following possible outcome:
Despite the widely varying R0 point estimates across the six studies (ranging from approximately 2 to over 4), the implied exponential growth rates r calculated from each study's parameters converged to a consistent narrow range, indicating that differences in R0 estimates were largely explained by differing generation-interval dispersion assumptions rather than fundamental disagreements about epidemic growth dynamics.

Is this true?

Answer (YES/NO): NO